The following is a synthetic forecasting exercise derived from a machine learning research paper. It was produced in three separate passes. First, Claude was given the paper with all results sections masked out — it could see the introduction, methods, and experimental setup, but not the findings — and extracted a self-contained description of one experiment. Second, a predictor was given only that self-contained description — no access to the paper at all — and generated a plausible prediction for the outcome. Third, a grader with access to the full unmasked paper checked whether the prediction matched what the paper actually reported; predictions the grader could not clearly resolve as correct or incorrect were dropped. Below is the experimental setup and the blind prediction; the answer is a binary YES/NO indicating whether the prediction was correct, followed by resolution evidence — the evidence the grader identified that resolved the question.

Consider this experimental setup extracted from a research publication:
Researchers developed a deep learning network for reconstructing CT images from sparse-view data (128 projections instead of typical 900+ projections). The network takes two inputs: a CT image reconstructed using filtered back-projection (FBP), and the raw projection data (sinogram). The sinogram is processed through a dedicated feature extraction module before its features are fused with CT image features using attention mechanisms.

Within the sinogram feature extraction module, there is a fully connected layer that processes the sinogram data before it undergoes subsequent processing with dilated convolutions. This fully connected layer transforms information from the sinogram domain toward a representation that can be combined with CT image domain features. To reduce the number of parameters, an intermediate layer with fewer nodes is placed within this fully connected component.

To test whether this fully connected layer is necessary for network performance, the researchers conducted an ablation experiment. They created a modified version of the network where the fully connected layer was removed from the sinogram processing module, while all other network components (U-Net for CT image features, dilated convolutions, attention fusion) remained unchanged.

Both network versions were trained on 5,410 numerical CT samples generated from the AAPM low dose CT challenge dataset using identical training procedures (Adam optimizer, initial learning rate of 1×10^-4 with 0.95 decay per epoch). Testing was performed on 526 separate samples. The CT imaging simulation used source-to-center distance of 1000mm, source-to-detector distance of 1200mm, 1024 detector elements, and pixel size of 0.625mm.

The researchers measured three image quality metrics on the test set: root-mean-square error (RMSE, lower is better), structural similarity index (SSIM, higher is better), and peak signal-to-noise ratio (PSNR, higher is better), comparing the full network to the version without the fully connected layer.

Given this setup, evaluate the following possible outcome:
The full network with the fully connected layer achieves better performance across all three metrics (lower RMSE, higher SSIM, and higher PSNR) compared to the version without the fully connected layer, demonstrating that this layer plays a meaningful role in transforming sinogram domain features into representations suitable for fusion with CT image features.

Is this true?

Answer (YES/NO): YES